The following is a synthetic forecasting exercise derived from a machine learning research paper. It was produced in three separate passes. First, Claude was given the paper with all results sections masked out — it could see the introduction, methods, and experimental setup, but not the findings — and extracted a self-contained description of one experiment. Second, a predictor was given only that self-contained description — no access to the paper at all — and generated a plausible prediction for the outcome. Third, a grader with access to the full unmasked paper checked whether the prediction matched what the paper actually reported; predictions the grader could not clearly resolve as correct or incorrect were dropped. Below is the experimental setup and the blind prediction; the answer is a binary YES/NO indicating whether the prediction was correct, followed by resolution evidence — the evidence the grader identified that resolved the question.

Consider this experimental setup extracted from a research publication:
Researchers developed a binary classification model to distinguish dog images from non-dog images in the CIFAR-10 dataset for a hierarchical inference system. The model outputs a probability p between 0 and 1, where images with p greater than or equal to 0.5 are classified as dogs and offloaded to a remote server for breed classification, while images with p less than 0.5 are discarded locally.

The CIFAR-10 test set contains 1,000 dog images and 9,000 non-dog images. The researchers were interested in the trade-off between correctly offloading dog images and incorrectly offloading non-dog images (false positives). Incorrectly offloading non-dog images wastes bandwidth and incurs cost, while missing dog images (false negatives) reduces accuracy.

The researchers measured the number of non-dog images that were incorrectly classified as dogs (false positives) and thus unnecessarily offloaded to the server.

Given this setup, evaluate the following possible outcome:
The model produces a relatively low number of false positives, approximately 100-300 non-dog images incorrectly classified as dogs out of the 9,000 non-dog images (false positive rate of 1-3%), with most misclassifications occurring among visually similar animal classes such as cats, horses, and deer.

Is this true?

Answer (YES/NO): NO